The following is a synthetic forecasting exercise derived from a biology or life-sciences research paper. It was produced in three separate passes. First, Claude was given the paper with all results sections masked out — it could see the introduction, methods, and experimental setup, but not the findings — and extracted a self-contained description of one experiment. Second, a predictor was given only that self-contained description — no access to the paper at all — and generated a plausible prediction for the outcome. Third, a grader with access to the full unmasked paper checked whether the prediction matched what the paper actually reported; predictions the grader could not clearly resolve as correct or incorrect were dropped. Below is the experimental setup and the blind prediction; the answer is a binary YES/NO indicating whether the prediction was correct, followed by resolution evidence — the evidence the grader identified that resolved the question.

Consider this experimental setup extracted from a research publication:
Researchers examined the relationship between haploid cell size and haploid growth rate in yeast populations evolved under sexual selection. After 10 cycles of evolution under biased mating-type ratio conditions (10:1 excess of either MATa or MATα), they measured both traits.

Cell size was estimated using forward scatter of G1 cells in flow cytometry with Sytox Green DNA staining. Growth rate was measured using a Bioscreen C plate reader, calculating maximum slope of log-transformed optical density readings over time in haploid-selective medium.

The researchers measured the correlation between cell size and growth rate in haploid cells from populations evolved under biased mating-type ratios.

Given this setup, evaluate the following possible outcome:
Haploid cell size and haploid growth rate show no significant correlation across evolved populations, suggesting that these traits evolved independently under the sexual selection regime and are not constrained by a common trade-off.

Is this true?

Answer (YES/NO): NO